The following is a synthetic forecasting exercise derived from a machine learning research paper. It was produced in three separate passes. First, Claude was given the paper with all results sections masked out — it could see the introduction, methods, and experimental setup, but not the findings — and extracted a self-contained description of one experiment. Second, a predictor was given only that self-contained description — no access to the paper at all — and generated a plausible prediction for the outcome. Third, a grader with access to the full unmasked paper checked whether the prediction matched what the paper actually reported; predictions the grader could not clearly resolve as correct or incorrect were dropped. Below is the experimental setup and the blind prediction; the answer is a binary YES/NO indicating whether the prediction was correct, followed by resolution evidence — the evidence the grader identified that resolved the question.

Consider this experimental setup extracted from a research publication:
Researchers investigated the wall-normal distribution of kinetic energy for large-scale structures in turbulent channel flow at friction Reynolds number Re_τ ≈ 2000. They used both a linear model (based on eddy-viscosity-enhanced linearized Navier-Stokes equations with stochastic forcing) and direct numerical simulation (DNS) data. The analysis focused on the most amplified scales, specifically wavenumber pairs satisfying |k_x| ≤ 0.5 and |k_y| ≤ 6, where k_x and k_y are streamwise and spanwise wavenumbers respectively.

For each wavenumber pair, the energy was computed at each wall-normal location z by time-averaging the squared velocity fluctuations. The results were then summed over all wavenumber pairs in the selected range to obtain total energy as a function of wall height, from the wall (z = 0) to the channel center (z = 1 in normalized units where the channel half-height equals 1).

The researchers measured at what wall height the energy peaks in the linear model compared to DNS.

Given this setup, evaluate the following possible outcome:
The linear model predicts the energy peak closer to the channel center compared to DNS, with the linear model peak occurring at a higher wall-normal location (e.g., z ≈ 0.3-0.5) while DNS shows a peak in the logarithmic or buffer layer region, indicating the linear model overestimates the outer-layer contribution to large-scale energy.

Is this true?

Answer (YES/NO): NO